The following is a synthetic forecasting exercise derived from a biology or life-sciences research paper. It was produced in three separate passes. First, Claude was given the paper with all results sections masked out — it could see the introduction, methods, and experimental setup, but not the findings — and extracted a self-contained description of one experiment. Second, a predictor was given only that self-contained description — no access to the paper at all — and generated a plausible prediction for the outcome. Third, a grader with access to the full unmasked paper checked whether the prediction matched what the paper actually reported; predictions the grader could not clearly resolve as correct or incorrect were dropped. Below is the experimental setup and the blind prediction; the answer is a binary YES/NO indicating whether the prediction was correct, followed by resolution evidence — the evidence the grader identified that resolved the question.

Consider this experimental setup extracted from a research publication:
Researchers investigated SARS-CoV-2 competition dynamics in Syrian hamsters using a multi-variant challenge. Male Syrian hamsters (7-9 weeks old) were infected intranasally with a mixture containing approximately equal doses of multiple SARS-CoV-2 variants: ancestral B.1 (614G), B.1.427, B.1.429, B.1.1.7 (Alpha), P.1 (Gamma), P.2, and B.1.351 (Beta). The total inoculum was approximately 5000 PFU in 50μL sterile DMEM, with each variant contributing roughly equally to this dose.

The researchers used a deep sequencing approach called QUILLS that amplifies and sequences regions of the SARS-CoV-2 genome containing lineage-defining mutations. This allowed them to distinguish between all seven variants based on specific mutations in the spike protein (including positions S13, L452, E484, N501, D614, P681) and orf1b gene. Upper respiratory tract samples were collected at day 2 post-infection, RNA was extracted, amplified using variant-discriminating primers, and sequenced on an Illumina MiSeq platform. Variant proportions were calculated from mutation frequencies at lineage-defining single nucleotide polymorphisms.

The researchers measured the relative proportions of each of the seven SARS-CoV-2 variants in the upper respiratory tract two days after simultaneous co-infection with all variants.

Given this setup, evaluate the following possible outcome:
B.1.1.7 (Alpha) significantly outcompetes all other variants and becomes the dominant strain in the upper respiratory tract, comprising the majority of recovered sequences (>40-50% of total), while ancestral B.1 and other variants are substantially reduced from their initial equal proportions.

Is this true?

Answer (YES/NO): NO